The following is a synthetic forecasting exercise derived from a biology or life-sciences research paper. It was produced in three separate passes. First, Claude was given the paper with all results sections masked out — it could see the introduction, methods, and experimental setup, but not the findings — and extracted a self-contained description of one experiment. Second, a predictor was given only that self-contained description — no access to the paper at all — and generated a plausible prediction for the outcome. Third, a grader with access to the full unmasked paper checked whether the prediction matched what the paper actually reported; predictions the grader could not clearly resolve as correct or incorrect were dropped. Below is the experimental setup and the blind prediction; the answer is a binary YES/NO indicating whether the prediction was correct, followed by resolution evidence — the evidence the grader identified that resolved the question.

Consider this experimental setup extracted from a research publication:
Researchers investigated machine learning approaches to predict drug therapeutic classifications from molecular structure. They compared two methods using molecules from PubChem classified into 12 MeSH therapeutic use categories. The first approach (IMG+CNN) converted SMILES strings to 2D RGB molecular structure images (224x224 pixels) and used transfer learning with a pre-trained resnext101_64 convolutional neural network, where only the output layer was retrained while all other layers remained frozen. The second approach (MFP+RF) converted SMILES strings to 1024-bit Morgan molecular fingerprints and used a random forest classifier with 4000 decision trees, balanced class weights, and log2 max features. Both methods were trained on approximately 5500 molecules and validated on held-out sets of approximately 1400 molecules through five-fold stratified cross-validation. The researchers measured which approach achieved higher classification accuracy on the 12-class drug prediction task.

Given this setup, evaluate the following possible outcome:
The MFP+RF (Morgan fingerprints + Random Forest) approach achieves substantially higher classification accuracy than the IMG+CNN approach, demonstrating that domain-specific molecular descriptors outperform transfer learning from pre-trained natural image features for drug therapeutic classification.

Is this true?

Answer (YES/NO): YES